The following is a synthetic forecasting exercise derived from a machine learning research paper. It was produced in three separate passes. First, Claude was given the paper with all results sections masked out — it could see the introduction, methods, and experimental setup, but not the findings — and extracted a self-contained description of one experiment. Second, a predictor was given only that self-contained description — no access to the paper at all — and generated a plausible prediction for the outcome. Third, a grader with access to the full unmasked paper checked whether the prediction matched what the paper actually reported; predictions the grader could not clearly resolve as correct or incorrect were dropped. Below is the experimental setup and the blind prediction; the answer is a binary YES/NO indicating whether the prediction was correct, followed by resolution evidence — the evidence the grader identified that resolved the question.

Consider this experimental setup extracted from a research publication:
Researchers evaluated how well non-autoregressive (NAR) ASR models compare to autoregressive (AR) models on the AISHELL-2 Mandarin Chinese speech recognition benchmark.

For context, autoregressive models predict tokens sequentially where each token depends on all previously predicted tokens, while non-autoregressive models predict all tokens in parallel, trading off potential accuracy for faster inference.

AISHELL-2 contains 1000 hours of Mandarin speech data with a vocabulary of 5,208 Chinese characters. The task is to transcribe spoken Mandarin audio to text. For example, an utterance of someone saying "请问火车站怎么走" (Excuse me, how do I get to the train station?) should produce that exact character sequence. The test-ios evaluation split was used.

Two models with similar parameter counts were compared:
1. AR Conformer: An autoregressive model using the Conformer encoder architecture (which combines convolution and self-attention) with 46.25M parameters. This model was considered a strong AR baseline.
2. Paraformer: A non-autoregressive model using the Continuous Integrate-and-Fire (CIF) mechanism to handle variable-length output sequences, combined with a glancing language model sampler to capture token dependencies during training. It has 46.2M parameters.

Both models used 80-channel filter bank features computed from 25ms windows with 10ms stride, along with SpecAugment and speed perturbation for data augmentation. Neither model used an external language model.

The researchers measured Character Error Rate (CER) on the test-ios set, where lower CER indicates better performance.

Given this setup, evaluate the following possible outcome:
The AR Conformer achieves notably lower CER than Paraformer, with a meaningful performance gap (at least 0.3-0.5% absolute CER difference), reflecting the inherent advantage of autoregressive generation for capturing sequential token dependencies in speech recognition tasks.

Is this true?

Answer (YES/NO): YES